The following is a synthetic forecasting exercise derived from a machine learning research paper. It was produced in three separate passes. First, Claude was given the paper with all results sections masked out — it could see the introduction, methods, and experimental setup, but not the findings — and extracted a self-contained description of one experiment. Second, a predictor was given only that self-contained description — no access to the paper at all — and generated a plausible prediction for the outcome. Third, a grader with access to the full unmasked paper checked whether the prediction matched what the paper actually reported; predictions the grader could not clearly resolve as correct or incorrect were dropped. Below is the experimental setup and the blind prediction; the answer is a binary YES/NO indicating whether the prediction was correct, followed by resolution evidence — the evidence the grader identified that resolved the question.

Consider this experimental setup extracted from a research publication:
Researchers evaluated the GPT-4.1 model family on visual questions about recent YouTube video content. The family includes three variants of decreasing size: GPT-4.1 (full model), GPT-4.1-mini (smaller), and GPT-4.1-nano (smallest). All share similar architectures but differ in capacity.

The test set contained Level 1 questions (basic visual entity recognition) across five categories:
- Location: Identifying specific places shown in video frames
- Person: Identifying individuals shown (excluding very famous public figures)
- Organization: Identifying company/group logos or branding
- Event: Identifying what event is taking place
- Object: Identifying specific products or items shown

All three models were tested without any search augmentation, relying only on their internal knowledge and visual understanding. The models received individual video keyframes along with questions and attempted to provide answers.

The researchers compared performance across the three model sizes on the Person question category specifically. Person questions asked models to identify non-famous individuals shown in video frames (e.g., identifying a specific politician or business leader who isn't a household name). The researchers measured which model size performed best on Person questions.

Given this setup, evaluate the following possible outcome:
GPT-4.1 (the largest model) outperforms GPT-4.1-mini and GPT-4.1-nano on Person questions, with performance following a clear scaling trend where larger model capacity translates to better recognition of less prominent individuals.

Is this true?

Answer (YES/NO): NO